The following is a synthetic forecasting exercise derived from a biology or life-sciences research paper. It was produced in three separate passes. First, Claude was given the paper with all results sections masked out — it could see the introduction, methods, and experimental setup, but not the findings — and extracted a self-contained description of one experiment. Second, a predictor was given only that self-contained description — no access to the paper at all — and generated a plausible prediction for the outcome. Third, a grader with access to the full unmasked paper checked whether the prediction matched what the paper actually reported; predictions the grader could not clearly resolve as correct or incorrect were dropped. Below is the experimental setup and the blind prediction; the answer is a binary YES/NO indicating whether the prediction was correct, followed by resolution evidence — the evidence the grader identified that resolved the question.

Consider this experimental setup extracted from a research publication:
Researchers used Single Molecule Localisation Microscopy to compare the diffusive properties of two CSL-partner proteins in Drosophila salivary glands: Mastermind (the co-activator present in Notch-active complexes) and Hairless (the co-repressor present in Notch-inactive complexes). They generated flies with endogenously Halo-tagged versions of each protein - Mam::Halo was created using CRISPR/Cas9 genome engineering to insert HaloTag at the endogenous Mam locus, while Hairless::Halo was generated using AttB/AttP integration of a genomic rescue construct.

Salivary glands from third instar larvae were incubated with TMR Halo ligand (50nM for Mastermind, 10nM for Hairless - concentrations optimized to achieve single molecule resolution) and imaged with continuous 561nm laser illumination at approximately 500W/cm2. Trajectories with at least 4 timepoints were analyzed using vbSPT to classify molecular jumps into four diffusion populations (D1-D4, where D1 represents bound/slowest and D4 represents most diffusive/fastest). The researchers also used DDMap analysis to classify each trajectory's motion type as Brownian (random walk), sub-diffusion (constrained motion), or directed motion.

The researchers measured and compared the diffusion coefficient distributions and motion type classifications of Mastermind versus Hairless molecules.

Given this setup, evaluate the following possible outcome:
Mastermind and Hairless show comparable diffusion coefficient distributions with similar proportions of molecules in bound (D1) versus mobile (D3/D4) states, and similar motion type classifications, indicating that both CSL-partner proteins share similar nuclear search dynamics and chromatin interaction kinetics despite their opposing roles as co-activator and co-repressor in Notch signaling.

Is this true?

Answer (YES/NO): NO